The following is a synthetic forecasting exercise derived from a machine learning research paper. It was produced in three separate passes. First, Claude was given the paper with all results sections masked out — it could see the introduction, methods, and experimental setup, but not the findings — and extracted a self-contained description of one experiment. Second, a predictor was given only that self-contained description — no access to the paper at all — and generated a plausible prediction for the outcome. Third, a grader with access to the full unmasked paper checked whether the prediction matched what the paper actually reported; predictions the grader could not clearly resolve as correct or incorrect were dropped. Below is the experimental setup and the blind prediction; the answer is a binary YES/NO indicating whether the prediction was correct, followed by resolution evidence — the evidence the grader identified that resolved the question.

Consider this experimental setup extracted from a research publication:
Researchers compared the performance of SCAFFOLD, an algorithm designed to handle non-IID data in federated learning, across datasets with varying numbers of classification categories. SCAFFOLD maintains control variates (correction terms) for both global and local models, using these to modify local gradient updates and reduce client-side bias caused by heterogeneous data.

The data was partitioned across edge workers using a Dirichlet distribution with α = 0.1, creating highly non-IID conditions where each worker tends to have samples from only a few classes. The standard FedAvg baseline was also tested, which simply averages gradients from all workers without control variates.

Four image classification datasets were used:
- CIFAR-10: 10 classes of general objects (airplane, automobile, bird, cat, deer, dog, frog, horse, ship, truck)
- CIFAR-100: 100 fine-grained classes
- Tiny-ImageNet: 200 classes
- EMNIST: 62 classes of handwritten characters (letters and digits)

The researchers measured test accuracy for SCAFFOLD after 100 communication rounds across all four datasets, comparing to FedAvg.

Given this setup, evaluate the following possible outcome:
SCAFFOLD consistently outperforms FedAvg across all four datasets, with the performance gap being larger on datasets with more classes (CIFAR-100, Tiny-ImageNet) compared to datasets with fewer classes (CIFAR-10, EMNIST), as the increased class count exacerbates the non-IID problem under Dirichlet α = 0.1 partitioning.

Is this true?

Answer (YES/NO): NO